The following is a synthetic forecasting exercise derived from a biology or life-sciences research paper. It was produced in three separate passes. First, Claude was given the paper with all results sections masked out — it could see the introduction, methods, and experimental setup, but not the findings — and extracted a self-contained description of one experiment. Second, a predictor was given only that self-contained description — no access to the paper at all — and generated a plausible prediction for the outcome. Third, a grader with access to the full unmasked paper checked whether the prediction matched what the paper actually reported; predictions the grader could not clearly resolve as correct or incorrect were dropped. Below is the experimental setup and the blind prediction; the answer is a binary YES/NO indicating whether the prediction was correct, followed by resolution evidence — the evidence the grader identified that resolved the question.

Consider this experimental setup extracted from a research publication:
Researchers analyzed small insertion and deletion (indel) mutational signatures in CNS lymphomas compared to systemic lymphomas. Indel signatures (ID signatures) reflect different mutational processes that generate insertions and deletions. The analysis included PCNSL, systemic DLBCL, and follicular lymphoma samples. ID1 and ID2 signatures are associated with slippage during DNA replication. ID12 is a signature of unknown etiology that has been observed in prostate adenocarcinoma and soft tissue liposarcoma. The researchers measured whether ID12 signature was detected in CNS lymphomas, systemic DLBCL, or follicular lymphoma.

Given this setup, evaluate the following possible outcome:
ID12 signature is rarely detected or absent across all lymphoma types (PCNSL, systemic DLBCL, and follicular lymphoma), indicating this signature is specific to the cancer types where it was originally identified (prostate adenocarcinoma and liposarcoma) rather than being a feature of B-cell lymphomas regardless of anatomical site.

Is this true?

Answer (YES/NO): NO